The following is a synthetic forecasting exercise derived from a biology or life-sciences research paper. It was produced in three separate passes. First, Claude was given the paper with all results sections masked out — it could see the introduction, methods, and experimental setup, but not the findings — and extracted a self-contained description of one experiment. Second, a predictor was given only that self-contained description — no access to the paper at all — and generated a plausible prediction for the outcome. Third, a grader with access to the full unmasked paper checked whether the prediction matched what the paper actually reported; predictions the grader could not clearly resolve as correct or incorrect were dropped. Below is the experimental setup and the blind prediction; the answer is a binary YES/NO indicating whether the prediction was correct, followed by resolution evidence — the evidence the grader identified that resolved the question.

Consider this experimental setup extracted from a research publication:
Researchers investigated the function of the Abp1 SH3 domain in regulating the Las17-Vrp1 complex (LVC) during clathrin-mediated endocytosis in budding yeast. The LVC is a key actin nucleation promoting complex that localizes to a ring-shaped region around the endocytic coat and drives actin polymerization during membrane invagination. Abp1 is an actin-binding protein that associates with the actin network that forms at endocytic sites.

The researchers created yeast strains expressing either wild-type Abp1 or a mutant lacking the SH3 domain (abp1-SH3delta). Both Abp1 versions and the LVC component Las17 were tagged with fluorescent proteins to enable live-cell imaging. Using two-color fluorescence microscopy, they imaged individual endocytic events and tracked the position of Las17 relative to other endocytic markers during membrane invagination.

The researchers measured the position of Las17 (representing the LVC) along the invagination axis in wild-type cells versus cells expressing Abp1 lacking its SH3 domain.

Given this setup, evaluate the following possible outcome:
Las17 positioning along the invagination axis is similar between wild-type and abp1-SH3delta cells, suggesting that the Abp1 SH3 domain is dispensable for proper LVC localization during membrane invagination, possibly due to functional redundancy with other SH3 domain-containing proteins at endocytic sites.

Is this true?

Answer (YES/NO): NO